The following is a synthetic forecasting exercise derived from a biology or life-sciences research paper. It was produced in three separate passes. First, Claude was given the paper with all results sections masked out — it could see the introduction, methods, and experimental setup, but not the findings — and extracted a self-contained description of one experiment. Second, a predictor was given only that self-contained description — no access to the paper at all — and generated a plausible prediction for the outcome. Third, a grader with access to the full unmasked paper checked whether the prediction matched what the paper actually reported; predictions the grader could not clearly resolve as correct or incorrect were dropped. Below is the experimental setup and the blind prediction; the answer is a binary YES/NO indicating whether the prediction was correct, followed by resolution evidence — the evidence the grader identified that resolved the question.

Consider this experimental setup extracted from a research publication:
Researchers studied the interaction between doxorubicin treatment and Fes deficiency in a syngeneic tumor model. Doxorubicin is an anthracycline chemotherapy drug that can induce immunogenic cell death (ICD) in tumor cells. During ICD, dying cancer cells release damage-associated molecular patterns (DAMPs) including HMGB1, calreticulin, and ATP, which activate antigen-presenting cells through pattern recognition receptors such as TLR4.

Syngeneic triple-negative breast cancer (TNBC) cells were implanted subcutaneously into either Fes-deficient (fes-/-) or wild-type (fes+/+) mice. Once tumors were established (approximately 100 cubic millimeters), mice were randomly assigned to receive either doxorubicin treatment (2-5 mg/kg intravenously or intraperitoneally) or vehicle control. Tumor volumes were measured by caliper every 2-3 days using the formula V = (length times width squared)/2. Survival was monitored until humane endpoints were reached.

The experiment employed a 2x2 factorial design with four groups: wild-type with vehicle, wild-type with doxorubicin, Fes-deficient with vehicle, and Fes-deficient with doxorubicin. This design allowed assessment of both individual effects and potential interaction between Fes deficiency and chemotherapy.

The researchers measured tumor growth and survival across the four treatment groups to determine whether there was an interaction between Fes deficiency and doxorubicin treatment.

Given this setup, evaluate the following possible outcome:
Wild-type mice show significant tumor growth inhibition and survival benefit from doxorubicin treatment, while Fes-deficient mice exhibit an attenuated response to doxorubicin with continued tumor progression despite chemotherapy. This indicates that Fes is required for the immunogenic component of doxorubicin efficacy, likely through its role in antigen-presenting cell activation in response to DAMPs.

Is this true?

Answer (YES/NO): NO